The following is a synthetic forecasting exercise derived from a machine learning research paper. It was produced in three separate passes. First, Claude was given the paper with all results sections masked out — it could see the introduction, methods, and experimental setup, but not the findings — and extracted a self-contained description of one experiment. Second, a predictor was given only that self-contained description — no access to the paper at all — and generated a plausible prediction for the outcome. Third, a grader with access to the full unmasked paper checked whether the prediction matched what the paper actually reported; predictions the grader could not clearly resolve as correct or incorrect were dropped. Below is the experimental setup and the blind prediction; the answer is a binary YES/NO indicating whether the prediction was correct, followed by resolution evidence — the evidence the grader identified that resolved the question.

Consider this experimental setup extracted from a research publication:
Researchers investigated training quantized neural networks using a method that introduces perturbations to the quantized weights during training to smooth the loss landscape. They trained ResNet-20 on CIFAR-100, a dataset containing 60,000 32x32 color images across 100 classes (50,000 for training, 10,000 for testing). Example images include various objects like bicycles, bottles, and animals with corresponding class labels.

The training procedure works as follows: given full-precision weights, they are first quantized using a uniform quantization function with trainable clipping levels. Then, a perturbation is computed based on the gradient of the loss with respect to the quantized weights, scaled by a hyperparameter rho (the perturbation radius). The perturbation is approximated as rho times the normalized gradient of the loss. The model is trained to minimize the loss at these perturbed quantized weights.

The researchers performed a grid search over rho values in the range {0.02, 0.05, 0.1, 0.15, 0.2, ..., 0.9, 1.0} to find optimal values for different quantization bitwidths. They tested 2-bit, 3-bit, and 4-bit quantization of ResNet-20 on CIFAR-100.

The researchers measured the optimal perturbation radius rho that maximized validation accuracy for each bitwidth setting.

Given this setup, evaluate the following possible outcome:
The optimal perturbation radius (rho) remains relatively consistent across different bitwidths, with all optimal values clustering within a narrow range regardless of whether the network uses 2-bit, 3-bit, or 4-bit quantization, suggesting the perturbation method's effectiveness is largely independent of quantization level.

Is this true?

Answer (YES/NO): NO